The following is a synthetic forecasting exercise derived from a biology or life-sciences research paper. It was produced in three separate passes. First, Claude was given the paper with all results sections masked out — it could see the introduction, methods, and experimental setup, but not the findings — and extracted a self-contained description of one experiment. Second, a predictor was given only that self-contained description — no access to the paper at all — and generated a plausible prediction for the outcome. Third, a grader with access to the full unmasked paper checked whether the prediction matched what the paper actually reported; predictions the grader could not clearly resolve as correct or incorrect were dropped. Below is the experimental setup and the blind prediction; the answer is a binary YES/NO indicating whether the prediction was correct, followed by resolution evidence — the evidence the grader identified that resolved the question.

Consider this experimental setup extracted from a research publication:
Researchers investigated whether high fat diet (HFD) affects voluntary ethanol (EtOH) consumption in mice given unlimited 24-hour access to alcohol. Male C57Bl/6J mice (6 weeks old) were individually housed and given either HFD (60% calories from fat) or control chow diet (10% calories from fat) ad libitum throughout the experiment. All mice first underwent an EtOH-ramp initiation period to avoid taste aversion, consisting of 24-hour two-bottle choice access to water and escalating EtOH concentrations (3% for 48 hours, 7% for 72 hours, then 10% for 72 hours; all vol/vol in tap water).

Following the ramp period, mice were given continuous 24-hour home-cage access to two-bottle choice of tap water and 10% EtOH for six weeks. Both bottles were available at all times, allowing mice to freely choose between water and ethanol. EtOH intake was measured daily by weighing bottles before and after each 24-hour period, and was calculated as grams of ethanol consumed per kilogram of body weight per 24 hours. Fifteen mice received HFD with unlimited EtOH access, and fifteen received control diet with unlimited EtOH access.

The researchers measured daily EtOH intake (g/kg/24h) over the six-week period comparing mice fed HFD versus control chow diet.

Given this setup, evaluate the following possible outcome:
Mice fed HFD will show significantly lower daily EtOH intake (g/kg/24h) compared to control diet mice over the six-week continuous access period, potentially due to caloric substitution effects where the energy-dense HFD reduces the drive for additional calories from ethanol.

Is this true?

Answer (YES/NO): YES